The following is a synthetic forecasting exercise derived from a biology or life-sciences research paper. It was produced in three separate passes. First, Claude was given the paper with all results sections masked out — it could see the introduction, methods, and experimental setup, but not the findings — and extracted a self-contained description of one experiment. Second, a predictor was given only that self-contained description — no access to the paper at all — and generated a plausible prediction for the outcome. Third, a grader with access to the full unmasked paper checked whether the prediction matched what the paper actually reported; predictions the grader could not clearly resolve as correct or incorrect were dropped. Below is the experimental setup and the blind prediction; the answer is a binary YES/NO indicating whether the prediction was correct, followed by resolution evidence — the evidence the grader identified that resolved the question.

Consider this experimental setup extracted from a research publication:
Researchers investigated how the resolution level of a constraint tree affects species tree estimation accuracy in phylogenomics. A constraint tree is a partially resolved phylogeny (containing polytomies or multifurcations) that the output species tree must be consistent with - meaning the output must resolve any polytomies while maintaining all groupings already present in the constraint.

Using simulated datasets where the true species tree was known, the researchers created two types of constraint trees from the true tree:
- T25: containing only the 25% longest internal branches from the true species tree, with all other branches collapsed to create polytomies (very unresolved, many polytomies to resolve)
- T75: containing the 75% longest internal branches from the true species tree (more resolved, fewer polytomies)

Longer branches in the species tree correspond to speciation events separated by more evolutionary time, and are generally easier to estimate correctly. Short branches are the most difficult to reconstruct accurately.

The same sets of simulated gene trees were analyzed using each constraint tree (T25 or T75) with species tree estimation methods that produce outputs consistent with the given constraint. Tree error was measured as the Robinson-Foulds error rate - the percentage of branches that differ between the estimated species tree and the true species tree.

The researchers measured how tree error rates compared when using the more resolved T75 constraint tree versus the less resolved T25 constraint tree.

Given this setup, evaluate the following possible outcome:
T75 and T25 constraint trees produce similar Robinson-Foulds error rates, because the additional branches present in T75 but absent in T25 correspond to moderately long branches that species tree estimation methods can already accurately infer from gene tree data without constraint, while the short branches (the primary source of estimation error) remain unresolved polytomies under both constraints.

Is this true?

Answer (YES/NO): NO